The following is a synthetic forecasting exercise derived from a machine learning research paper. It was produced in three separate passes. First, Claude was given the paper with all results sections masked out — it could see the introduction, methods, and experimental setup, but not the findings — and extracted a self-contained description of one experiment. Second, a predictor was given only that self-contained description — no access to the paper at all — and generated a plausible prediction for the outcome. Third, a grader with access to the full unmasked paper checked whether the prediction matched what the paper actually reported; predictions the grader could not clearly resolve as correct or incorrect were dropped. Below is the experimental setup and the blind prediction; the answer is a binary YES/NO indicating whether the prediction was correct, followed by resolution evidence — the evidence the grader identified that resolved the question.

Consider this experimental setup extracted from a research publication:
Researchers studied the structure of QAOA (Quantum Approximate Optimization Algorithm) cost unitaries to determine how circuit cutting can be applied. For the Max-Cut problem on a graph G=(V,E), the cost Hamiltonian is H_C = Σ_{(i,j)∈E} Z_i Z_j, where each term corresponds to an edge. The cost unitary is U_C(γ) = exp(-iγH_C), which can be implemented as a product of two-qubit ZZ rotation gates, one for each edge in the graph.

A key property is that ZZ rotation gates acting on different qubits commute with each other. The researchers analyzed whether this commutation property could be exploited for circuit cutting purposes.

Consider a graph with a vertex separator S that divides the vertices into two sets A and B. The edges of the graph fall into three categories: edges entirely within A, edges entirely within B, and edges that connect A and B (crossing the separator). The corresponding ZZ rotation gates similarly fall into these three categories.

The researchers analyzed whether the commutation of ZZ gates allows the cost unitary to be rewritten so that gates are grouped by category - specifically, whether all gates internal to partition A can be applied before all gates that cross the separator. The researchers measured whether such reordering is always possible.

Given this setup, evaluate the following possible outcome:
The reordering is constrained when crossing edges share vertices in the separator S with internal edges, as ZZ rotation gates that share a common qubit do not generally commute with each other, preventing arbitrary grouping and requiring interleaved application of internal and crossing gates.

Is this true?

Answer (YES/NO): NO